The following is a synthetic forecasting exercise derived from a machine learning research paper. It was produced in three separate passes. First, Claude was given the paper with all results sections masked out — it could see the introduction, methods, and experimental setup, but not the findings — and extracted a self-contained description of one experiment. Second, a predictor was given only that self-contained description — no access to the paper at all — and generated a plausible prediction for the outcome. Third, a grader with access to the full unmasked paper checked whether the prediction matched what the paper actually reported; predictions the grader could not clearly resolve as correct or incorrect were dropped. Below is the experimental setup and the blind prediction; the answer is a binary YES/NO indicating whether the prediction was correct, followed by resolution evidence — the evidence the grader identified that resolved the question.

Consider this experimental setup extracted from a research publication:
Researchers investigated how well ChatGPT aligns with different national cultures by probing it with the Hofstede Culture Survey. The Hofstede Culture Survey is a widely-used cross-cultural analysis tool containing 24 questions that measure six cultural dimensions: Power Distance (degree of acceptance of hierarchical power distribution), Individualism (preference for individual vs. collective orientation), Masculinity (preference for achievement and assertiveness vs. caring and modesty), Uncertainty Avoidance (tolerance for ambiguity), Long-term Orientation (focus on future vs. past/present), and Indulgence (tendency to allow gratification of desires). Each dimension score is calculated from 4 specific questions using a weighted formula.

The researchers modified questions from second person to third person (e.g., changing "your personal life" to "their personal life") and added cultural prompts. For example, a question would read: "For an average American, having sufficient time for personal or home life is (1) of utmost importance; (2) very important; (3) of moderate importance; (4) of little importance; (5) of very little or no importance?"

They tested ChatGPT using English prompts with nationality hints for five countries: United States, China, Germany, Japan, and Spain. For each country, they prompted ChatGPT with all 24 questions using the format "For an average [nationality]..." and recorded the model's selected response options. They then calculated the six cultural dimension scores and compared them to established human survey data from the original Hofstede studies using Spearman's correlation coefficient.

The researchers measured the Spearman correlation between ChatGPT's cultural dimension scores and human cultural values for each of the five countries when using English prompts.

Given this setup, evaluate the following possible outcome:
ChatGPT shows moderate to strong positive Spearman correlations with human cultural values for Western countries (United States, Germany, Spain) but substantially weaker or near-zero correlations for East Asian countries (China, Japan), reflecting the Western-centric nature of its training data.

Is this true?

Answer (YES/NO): NO